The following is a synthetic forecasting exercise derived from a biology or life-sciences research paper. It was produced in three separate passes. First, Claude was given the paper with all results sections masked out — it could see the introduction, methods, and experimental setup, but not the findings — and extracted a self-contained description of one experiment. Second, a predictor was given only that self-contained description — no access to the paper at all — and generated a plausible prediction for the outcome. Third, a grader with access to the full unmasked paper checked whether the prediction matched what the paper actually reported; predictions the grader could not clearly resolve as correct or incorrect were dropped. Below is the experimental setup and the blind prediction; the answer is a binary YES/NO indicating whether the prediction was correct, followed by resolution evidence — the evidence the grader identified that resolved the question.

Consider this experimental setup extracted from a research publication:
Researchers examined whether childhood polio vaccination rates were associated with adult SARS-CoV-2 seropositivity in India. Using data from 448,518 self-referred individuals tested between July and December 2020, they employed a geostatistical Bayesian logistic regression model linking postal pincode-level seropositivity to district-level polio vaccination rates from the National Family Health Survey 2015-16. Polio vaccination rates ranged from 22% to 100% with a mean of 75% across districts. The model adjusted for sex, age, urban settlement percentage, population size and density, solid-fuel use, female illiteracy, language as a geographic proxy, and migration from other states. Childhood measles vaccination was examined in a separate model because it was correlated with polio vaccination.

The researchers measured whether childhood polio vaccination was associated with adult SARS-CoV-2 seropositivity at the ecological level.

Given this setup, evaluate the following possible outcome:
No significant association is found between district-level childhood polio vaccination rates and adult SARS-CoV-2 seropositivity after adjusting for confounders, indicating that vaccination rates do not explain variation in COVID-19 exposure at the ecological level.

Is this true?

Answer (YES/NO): YES